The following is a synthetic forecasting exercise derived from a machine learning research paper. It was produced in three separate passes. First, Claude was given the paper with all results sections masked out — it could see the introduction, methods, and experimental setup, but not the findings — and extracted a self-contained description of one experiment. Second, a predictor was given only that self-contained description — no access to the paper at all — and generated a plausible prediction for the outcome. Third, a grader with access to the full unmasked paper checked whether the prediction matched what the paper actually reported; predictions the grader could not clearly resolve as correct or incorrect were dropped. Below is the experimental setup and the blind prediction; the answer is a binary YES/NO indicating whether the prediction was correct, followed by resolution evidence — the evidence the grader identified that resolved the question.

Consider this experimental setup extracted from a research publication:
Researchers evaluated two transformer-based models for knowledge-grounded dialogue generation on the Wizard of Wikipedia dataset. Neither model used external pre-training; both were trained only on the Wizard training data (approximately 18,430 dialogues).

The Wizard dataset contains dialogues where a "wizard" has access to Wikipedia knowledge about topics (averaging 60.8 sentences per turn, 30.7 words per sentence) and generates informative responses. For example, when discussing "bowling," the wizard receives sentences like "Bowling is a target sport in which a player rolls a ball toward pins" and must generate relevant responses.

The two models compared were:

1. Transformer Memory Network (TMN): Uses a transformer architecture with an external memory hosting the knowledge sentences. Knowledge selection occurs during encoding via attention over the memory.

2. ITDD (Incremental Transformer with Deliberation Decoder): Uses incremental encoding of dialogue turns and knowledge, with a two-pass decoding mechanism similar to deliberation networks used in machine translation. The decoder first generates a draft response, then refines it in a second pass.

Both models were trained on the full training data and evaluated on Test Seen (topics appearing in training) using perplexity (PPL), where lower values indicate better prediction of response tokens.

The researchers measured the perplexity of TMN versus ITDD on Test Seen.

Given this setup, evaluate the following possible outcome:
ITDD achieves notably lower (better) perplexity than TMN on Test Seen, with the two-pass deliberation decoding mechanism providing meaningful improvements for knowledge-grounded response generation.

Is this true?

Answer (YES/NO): NO